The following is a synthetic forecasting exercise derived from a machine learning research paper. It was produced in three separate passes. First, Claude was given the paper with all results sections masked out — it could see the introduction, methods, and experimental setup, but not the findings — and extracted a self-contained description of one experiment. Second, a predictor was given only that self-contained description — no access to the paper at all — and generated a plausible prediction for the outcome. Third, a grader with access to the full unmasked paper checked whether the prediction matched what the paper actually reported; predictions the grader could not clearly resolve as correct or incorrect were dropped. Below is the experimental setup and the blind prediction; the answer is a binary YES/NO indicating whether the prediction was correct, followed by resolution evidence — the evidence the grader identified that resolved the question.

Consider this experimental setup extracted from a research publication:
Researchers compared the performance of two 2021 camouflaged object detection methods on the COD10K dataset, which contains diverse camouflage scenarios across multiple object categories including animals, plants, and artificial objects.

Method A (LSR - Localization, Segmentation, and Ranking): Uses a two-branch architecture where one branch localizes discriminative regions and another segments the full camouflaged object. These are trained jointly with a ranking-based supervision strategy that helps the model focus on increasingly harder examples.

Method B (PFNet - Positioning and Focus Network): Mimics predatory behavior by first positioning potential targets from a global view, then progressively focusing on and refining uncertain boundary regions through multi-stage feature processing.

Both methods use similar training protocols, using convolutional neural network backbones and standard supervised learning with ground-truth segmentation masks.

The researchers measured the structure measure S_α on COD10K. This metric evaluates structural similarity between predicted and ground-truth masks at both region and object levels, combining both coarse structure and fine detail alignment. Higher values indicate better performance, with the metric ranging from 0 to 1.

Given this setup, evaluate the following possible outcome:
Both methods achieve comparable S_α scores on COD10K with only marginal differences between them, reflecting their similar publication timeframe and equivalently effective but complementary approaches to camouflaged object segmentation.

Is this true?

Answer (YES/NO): YES